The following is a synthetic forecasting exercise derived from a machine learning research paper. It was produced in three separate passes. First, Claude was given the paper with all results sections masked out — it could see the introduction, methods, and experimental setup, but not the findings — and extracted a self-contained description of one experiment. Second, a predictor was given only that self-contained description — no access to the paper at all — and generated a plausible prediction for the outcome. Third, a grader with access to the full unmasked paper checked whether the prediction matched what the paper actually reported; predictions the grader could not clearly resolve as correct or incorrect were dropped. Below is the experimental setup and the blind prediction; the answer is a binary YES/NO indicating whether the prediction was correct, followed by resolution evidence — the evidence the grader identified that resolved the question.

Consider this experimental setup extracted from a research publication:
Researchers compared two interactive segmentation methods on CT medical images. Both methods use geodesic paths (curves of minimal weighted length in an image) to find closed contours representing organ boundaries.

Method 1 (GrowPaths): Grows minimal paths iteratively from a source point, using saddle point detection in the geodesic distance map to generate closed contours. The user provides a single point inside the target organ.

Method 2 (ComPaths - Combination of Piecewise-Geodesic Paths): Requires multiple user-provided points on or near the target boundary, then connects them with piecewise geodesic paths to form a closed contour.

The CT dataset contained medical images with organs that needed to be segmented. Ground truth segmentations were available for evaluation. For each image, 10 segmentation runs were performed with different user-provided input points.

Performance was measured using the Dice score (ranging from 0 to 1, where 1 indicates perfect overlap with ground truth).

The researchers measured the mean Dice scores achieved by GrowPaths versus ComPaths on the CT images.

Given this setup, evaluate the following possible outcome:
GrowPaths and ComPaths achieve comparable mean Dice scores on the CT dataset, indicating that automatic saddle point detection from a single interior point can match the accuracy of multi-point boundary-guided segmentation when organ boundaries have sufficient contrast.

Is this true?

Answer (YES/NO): NO